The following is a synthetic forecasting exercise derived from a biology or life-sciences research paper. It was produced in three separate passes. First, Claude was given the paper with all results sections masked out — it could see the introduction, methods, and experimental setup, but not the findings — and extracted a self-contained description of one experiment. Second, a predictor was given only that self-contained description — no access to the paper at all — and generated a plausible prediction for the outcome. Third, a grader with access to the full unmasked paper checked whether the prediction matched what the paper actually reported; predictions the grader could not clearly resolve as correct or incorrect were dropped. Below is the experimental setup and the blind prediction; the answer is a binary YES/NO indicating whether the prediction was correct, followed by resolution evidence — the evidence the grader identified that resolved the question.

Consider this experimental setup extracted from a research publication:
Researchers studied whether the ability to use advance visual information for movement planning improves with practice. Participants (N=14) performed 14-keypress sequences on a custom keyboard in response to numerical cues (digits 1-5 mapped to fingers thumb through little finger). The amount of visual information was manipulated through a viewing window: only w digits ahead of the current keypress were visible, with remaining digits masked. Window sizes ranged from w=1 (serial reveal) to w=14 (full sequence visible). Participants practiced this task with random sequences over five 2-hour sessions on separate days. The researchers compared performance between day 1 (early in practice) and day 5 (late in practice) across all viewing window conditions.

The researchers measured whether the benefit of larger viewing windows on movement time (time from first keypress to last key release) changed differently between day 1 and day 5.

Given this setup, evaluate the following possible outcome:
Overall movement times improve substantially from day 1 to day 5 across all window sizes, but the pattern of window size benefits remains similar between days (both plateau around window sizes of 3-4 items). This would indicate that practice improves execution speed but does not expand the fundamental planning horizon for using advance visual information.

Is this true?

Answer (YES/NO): NO